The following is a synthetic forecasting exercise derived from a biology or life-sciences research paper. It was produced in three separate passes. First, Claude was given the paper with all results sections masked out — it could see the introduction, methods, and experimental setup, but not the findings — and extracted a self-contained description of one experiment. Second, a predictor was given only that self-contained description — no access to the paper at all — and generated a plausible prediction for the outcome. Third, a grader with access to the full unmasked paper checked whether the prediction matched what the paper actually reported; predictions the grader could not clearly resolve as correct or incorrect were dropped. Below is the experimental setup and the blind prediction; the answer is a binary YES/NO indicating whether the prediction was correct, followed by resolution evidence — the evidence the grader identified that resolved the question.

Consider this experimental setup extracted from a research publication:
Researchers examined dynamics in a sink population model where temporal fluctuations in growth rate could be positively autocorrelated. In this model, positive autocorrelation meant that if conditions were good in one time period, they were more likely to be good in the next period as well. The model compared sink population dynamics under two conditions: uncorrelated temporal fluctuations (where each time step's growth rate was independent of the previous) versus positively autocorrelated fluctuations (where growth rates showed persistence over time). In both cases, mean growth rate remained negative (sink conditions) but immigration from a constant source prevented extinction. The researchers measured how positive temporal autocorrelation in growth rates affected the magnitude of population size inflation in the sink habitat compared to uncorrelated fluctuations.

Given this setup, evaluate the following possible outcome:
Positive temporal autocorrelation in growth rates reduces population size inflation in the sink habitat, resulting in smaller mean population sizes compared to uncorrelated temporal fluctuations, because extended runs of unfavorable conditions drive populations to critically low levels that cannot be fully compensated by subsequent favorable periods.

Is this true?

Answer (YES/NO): NO